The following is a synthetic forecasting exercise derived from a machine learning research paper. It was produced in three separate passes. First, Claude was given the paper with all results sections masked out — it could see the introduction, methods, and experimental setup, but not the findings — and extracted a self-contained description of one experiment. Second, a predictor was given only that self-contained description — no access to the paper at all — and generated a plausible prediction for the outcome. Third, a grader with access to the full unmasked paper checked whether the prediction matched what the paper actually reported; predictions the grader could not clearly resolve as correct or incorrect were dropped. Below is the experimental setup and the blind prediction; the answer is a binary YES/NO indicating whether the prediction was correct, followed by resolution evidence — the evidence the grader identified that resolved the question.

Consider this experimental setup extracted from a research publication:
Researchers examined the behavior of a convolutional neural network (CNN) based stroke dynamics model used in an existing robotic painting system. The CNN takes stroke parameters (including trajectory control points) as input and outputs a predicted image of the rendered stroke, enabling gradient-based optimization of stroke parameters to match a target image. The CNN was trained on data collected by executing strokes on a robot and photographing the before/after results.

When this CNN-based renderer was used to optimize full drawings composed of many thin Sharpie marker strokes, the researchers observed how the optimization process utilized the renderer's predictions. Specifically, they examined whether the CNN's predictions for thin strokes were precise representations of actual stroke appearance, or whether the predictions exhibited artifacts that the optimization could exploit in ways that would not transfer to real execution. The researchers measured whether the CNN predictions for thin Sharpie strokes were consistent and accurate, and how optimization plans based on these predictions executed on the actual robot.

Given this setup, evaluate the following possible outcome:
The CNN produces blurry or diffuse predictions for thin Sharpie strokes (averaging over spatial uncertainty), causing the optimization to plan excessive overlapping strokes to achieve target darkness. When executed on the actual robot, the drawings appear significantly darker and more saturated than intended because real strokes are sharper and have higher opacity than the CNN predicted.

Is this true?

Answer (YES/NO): NO